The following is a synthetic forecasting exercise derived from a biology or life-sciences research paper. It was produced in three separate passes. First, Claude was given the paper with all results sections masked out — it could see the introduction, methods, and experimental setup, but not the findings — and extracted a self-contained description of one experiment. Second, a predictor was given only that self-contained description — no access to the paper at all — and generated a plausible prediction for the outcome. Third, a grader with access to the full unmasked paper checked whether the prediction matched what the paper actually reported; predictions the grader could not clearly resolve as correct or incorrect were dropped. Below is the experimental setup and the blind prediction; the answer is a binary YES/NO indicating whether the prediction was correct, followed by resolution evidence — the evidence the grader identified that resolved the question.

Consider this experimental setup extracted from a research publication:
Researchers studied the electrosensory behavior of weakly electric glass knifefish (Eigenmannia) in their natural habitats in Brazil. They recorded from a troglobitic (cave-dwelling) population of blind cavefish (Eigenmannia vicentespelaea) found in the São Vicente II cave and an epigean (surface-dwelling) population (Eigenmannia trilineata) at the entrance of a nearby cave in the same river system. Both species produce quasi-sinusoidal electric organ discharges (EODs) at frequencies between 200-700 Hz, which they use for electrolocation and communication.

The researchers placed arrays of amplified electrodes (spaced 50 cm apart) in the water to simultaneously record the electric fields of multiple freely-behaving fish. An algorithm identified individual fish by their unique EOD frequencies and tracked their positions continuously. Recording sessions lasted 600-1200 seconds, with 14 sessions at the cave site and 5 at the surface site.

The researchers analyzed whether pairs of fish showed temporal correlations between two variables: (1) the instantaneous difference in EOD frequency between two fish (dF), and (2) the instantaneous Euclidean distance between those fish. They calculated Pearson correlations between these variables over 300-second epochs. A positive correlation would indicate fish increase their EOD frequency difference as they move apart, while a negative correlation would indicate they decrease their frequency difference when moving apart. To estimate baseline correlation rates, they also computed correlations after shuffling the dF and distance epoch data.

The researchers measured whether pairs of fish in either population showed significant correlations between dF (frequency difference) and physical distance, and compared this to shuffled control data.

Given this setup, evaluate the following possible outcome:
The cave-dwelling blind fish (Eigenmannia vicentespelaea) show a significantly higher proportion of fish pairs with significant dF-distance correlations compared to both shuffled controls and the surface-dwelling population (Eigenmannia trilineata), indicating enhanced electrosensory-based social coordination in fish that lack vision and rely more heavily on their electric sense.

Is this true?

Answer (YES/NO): NO